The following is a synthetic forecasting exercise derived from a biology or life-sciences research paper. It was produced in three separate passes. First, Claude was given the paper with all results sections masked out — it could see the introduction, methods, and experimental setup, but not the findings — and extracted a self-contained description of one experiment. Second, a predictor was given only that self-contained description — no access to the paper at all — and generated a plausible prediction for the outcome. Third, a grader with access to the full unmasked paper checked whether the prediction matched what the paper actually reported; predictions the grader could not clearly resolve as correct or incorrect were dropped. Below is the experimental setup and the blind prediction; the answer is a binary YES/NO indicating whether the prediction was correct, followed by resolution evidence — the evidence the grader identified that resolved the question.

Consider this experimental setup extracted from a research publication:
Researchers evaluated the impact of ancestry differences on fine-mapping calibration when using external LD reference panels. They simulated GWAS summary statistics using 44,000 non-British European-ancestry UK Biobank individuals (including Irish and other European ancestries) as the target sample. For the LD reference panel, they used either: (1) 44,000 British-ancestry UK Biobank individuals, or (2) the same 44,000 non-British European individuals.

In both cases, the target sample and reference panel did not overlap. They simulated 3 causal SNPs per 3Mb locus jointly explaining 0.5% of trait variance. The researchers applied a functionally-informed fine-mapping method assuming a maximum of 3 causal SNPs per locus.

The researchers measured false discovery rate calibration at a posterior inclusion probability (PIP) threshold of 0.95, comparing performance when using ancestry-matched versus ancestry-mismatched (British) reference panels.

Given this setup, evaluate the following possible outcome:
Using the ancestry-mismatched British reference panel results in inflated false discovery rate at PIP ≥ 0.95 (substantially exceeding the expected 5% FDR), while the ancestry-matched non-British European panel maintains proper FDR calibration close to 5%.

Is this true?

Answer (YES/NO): NO